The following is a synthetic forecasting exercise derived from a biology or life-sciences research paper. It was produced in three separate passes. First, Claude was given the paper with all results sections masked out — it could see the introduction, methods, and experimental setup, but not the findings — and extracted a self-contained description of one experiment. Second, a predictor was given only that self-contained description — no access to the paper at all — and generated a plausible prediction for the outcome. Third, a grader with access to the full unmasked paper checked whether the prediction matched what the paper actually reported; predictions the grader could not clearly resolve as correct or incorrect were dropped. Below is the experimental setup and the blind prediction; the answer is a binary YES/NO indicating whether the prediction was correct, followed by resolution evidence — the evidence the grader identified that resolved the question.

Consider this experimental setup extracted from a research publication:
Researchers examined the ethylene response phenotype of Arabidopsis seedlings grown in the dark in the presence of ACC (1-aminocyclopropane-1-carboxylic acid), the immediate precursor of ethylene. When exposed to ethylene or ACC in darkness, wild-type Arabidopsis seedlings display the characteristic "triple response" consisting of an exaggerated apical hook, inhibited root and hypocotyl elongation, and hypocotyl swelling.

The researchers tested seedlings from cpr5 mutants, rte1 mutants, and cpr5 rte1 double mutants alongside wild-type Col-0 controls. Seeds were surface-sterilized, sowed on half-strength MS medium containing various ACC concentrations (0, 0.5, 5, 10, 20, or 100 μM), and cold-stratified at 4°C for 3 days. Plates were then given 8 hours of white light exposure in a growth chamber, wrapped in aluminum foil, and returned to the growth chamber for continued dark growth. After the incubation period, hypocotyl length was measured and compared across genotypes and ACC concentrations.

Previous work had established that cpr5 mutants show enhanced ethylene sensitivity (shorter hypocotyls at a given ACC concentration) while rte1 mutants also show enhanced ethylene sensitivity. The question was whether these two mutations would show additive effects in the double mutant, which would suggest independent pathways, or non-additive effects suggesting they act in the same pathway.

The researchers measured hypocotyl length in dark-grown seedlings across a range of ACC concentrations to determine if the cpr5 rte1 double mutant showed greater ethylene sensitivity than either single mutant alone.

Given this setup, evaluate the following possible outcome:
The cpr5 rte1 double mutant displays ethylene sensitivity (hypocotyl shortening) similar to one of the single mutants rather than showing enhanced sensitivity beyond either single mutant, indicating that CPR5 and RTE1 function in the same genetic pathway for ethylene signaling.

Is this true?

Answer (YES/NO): YES